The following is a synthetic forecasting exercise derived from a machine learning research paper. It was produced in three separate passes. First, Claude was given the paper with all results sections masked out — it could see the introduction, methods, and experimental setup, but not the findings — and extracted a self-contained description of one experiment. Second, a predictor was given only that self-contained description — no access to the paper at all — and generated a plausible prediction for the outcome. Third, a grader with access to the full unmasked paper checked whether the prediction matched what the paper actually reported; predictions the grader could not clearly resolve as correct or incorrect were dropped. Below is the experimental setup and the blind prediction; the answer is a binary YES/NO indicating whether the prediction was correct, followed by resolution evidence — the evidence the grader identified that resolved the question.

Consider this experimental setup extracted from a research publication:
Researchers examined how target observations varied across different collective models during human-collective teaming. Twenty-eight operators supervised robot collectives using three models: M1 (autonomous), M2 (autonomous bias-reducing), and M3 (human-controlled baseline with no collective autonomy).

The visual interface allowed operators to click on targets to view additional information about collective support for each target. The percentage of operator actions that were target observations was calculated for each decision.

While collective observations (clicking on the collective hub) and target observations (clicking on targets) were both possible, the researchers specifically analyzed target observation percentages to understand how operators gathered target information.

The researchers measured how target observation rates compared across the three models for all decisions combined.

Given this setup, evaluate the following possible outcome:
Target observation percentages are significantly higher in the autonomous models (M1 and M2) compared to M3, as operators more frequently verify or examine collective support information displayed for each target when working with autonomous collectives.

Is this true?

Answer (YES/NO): NO